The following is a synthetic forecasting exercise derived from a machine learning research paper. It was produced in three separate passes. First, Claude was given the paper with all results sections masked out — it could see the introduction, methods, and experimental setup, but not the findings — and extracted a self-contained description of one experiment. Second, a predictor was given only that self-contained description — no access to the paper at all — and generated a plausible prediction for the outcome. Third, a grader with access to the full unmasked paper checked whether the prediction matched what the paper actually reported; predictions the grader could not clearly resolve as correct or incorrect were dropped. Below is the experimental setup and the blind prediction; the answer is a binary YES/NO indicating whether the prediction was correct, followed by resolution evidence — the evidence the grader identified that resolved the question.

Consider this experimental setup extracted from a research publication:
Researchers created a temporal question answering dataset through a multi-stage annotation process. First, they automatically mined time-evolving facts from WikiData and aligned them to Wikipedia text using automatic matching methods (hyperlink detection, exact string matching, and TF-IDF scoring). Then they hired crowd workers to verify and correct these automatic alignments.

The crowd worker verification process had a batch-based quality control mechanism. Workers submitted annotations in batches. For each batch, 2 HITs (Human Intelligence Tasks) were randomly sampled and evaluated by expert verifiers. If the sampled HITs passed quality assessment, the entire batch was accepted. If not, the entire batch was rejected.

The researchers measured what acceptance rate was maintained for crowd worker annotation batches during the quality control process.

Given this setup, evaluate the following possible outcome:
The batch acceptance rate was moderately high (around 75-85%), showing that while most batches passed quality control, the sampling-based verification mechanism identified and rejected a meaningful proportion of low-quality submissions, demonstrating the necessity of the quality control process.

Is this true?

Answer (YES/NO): NO